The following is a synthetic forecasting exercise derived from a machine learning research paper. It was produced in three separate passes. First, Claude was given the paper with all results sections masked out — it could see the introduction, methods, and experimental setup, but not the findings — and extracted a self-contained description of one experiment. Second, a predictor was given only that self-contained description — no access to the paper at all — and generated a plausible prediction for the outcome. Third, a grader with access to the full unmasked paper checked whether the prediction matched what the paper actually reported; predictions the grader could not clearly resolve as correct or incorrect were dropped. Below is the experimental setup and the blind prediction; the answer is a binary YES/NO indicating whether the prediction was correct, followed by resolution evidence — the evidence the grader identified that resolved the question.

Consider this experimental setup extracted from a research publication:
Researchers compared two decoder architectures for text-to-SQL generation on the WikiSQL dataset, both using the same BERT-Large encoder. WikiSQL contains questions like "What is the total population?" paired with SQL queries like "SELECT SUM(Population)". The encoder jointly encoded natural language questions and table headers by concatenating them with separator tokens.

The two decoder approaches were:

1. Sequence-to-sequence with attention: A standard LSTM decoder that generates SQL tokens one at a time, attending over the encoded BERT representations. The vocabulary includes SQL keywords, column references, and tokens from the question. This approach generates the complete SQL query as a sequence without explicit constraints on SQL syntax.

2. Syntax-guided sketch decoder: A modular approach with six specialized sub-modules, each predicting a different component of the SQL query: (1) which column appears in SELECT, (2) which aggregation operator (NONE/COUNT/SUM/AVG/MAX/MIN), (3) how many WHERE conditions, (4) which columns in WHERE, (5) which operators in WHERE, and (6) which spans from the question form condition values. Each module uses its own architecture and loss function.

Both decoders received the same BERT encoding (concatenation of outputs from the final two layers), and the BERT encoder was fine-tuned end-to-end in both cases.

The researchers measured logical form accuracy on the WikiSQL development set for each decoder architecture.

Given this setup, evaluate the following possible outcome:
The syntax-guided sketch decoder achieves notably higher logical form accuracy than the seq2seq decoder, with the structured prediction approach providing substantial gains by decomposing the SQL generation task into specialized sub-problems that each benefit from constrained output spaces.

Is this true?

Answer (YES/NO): YES